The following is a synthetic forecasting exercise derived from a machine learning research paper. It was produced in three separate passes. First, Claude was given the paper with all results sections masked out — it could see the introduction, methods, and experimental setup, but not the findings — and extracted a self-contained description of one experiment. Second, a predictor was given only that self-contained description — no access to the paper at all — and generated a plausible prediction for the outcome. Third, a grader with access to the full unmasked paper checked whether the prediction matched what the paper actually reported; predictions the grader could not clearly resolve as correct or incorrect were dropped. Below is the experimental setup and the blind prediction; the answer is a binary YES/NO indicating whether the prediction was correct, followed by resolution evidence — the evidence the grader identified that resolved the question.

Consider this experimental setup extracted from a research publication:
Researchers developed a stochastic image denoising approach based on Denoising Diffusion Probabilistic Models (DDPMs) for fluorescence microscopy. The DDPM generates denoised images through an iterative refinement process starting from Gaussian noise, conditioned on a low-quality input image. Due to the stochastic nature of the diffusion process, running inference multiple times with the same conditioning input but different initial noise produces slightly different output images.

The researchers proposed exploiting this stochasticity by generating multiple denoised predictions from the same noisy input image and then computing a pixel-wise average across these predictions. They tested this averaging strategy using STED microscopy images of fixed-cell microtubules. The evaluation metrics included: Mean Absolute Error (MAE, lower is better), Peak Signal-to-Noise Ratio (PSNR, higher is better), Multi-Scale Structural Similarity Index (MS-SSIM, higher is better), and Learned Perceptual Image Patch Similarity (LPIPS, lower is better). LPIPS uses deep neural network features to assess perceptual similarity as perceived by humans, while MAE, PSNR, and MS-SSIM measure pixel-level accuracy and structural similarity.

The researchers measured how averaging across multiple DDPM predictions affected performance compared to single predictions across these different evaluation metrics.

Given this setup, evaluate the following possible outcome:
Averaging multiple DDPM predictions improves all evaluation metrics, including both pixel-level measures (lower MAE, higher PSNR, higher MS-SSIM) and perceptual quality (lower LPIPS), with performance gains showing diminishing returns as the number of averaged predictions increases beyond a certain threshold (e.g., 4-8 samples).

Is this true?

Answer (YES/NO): NO